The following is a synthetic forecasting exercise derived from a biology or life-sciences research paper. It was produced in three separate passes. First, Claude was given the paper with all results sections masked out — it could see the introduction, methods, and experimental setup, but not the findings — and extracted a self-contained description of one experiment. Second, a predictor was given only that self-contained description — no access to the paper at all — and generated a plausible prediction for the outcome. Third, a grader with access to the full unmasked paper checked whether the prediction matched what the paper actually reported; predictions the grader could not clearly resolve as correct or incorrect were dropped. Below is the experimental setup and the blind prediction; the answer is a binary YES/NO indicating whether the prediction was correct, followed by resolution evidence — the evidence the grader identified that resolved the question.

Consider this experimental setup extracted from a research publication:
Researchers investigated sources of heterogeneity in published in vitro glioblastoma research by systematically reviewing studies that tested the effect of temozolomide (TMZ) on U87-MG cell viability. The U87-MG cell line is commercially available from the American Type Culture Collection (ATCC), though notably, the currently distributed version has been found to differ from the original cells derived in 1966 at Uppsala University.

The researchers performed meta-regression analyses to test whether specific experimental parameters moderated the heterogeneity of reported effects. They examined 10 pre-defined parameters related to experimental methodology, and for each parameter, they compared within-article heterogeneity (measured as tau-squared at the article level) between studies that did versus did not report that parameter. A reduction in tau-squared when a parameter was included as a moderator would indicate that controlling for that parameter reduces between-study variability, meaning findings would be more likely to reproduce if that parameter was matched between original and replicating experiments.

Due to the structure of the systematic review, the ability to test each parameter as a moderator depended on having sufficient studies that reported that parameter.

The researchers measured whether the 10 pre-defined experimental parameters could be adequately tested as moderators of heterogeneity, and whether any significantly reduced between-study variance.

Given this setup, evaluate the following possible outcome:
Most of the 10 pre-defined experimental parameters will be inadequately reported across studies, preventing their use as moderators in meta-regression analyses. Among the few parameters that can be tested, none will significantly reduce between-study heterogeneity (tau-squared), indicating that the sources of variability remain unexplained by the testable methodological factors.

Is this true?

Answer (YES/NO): NO